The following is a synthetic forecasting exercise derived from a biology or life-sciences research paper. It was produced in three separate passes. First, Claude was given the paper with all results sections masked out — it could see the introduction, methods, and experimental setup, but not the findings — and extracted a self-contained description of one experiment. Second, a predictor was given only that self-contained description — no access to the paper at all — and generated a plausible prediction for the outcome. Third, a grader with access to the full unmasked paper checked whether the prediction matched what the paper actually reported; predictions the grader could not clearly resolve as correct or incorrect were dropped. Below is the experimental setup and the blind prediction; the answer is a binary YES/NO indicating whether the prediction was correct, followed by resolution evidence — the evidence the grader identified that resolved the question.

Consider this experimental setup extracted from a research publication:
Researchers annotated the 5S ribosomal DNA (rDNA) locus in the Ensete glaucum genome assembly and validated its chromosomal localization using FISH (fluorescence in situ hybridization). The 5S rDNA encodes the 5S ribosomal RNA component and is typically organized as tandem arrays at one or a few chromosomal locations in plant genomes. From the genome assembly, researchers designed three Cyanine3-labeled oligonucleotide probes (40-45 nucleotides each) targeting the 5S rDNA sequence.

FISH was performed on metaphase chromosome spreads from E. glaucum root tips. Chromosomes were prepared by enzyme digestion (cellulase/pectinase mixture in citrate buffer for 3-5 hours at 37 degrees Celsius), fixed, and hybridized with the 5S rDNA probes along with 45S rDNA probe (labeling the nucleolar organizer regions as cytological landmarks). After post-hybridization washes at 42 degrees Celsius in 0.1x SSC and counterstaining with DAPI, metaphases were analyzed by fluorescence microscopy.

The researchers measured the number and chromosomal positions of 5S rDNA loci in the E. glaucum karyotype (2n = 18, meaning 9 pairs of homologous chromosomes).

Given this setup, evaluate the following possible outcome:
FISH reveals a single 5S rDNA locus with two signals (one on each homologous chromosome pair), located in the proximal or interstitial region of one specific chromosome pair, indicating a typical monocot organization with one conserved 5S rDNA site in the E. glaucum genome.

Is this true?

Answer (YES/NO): YES